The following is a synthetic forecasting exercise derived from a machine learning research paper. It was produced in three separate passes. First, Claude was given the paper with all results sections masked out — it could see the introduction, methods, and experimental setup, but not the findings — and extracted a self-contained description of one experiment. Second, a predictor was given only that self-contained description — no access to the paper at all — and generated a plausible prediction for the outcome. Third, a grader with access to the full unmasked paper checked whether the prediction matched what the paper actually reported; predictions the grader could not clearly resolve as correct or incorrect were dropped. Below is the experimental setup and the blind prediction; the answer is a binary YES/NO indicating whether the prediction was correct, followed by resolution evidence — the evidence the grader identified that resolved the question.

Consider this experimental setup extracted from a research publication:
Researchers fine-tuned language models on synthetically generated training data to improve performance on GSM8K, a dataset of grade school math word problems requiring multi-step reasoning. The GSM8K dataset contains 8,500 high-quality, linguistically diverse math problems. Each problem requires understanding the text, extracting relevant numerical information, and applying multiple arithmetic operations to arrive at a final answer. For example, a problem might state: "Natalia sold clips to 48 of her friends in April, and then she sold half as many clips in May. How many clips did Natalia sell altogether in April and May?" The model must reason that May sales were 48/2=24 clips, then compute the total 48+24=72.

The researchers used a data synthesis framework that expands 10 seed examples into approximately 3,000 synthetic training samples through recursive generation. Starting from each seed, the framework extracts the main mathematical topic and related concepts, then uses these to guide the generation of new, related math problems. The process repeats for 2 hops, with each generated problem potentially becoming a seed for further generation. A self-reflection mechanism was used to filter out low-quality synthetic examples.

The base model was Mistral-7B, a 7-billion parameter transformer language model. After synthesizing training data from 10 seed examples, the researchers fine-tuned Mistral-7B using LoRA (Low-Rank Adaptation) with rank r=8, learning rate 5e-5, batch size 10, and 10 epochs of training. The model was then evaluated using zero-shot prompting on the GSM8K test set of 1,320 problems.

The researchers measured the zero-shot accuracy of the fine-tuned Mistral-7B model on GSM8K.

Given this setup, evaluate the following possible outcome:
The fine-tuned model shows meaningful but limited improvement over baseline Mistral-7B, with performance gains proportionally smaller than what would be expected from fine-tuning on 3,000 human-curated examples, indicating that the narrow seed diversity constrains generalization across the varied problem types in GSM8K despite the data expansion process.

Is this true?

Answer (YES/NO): NO